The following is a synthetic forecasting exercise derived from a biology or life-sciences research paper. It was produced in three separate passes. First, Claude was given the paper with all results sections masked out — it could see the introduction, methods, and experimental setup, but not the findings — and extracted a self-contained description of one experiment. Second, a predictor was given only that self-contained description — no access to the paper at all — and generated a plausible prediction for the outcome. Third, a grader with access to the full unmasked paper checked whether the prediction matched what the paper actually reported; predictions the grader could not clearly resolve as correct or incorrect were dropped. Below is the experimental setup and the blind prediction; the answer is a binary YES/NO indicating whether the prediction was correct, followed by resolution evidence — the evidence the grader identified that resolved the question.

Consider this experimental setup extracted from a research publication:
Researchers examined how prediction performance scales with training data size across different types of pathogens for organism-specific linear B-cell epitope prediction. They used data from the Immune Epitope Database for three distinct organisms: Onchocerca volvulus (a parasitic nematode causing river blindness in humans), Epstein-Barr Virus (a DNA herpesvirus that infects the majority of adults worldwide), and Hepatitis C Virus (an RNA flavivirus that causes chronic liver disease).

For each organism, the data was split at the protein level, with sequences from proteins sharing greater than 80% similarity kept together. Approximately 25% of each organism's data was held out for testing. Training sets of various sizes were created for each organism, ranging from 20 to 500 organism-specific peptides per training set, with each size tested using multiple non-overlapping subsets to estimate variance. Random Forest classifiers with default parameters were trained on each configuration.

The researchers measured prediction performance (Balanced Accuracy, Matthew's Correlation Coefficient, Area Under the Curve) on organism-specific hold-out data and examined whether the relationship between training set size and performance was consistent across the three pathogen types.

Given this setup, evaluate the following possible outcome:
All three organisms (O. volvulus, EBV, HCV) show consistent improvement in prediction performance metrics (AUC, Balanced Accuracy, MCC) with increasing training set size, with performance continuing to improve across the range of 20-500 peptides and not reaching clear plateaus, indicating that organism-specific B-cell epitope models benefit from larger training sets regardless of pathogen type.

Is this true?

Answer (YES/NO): NO